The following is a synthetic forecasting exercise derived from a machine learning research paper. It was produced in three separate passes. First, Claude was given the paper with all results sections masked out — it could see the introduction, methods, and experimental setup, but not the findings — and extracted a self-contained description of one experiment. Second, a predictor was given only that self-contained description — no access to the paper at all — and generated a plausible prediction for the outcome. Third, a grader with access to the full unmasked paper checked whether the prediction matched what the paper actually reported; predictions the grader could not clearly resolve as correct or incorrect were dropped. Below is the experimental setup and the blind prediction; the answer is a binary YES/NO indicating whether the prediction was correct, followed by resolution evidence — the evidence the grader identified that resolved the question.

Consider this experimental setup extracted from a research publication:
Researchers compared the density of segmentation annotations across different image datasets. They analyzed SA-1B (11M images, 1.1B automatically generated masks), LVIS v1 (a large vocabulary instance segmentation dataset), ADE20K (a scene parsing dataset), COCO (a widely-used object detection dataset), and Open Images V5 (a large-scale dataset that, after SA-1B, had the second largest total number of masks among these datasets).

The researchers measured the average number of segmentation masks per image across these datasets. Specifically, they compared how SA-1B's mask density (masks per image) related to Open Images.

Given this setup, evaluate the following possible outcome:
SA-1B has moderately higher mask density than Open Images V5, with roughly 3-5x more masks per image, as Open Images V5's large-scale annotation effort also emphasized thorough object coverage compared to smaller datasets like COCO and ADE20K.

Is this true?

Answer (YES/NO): NO